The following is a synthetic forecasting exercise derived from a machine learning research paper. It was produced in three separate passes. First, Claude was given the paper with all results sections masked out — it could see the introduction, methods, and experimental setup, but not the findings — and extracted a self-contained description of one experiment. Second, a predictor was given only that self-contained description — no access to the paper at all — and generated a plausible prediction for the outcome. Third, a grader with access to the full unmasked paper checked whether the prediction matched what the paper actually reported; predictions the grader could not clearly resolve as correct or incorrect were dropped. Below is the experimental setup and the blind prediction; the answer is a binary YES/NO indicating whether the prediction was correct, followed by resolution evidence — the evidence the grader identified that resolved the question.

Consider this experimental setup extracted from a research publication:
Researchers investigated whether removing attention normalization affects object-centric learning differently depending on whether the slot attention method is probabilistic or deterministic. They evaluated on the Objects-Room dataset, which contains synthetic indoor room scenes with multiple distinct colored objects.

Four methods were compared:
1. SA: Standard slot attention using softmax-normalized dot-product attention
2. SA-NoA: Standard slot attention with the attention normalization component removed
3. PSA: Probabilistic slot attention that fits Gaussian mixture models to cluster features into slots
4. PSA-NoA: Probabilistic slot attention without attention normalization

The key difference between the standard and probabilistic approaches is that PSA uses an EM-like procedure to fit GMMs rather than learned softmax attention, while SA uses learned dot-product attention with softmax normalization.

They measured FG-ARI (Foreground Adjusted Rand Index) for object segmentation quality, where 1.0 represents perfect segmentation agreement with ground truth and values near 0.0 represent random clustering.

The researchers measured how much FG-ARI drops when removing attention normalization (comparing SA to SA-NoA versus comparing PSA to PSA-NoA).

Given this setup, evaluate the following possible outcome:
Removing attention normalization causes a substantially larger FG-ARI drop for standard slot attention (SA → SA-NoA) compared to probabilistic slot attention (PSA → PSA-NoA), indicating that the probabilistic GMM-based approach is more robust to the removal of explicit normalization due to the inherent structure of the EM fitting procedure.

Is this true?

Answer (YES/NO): YES